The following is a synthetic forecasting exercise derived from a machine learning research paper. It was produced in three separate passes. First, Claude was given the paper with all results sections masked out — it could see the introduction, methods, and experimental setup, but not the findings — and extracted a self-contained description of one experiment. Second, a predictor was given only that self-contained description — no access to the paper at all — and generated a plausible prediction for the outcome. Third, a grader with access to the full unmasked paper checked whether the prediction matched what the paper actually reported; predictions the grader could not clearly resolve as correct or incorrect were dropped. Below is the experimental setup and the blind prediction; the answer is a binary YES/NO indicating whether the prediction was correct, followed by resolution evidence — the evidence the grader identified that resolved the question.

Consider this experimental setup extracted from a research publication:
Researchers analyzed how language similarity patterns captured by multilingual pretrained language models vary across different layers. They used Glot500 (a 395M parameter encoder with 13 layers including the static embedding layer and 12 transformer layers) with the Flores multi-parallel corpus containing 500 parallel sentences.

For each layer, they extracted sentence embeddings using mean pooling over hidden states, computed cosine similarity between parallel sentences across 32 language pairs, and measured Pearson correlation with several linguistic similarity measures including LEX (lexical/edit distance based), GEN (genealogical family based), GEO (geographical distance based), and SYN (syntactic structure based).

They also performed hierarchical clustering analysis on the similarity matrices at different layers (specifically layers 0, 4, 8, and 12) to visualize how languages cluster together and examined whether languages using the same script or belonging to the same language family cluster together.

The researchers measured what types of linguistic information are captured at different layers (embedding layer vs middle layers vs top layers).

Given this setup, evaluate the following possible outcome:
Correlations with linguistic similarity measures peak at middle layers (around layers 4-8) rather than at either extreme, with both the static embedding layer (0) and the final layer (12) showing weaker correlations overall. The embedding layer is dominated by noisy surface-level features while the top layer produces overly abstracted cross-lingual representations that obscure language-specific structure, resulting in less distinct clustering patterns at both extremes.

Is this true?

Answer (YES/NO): NO